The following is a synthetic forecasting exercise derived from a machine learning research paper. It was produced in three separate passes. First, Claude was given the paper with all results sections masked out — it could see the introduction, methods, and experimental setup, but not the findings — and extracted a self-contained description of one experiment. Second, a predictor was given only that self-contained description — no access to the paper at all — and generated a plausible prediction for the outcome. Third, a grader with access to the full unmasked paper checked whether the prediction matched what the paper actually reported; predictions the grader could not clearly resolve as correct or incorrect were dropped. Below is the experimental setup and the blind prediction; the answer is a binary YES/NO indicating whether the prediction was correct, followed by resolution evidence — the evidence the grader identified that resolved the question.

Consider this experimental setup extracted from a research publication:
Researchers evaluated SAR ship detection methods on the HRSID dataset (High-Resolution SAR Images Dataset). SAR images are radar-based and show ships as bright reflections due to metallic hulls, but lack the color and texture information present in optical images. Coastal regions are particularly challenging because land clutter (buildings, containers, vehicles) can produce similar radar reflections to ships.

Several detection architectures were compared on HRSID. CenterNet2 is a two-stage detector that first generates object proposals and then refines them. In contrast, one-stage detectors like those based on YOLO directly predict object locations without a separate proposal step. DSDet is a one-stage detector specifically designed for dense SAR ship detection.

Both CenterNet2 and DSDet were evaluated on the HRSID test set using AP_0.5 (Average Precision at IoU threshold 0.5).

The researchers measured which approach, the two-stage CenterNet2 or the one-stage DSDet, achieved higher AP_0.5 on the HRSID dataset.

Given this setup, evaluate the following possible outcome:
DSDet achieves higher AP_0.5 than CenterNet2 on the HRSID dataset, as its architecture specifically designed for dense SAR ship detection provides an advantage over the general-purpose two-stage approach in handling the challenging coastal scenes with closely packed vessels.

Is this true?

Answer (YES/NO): YES